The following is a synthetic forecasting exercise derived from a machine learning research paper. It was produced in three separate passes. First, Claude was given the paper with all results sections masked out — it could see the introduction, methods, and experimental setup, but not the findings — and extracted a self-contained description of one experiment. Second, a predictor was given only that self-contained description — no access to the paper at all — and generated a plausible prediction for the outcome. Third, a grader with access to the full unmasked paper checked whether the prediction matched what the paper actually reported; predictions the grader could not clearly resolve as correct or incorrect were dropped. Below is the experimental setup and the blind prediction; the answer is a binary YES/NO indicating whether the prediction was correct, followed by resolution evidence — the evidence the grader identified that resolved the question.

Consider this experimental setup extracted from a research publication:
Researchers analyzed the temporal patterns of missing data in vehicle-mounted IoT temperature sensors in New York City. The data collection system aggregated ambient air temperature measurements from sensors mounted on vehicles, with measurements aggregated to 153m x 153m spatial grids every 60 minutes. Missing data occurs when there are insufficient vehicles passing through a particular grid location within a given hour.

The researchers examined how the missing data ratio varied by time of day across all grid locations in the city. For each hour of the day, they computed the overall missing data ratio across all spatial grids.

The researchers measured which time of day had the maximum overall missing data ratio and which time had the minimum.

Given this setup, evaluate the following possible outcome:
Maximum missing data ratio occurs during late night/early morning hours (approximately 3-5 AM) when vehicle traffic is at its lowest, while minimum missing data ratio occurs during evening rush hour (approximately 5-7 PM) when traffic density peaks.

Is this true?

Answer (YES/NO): NO